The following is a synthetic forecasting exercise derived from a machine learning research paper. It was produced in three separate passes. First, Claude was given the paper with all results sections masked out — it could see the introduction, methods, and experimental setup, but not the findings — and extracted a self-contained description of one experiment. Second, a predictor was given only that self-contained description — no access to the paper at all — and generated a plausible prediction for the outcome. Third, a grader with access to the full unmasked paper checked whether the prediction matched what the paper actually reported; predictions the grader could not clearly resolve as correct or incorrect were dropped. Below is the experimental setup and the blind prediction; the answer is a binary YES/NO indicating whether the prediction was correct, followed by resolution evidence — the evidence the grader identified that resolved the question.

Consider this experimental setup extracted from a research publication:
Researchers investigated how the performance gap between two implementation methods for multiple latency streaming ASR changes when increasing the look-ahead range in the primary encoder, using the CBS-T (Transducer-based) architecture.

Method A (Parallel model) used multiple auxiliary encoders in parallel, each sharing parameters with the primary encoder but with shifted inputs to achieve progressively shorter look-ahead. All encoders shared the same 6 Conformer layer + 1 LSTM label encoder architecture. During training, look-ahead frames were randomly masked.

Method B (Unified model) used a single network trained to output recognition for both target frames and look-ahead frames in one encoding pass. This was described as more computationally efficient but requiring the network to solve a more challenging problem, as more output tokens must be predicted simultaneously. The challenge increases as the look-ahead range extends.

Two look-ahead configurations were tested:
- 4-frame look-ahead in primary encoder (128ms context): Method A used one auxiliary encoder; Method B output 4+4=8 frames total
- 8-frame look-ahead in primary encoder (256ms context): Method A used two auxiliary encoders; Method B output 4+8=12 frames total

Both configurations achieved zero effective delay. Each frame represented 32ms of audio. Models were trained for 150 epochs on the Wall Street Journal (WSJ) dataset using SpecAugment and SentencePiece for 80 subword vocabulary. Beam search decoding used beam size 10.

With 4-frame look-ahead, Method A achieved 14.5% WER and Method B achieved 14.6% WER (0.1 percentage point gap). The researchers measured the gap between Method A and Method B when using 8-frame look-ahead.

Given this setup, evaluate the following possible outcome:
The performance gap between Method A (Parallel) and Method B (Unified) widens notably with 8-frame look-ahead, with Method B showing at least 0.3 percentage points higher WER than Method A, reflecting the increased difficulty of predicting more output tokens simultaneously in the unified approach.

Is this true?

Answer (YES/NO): YES